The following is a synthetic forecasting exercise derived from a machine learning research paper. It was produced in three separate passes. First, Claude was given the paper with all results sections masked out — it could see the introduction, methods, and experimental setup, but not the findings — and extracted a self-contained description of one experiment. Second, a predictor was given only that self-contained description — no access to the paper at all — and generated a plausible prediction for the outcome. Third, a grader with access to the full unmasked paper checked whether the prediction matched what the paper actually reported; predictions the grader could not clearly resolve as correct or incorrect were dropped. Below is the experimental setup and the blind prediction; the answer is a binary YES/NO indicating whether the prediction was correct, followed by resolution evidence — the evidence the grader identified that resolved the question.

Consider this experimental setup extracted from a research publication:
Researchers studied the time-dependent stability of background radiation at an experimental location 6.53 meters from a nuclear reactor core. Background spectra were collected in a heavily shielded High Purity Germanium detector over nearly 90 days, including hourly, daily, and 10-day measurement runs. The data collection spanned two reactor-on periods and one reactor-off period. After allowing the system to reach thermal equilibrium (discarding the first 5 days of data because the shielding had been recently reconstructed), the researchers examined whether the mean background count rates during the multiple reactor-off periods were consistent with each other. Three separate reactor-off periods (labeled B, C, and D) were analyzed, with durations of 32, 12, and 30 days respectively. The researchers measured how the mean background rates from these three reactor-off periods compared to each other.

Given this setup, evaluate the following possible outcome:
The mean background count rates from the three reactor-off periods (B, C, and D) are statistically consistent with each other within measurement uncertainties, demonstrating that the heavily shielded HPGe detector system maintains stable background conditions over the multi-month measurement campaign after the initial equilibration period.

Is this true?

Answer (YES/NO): YES